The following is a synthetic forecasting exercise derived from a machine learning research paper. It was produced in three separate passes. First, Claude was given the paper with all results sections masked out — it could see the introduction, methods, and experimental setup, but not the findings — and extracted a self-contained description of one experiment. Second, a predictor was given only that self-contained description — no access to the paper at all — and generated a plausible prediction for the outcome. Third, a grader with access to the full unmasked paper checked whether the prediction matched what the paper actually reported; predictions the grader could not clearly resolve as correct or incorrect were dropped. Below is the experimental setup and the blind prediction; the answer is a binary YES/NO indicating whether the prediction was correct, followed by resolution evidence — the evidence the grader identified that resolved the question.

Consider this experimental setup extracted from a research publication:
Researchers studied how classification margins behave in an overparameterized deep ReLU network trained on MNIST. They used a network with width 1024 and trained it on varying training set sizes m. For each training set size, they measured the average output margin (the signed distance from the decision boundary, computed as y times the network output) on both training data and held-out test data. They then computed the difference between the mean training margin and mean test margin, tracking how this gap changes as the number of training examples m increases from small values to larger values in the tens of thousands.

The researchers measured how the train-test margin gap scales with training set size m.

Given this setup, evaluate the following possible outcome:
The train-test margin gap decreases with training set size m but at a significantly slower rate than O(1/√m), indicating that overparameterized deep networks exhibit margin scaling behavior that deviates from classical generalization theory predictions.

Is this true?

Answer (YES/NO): YES